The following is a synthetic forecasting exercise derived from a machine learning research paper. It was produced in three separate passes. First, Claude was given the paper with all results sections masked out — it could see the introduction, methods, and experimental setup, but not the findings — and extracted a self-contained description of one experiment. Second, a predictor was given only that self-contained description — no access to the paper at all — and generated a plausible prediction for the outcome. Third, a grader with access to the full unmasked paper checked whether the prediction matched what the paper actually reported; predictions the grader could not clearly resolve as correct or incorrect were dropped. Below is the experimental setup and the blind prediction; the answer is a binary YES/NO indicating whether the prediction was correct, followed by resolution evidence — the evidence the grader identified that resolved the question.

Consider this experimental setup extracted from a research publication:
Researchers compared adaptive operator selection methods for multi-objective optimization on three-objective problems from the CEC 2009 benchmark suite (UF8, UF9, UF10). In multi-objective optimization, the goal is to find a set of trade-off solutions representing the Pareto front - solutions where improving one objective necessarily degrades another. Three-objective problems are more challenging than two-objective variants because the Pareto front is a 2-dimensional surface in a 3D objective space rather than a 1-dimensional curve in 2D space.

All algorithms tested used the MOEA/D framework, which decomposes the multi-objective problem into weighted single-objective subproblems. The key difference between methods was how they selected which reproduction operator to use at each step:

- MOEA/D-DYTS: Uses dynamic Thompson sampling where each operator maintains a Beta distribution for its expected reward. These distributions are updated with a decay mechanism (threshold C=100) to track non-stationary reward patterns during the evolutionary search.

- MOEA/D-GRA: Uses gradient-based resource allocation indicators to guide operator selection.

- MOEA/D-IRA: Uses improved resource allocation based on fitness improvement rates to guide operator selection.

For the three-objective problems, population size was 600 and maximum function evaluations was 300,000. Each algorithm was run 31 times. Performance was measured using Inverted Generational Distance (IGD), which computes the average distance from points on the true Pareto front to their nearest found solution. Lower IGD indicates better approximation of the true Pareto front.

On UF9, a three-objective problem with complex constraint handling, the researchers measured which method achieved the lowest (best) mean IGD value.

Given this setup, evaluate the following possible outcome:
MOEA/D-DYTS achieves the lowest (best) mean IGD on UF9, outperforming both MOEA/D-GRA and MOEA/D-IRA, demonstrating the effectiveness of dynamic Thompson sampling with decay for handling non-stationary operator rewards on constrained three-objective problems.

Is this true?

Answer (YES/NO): NO